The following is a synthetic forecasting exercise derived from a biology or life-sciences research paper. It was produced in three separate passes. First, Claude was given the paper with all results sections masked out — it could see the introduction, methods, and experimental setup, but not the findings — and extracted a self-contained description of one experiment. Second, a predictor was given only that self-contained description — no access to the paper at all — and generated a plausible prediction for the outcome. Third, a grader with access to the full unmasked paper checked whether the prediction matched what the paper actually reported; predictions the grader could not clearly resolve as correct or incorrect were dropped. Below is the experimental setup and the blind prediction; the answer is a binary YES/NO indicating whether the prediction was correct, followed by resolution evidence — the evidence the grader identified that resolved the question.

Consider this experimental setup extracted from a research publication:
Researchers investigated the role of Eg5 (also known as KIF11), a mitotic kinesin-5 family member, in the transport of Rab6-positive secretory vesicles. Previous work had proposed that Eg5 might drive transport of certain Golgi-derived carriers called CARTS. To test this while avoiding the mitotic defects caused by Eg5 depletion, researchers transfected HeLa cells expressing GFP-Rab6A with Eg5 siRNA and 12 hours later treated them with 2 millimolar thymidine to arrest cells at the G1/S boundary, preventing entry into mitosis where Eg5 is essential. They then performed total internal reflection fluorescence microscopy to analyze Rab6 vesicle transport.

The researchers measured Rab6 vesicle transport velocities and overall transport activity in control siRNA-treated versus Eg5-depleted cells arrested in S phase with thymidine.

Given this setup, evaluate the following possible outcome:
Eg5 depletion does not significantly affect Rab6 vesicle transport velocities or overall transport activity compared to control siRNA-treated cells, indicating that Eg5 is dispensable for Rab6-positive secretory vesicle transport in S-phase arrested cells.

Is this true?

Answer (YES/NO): YES